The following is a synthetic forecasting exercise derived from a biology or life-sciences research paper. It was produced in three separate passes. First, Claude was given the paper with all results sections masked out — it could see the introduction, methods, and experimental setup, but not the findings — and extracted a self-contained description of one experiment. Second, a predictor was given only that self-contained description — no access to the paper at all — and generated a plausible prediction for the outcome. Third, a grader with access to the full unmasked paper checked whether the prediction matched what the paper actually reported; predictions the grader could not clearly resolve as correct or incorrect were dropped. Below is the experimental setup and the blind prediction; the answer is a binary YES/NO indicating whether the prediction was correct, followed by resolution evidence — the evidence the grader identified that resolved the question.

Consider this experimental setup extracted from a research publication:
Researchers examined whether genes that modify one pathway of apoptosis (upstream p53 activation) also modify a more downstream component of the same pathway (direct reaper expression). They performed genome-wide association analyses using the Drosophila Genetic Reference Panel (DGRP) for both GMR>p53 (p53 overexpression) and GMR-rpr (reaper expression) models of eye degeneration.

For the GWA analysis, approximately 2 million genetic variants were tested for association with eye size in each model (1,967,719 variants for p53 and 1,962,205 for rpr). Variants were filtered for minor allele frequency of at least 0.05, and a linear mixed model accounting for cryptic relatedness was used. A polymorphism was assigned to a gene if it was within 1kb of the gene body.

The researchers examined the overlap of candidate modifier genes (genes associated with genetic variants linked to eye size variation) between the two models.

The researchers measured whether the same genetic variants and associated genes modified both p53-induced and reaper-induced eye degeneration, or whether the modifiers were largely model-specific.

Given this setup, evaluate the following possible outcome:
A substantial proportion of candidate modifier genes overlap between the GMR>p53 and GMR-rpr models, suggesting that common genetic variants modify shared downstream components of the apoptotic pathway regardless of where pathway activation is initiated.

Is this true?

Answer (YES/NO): NO